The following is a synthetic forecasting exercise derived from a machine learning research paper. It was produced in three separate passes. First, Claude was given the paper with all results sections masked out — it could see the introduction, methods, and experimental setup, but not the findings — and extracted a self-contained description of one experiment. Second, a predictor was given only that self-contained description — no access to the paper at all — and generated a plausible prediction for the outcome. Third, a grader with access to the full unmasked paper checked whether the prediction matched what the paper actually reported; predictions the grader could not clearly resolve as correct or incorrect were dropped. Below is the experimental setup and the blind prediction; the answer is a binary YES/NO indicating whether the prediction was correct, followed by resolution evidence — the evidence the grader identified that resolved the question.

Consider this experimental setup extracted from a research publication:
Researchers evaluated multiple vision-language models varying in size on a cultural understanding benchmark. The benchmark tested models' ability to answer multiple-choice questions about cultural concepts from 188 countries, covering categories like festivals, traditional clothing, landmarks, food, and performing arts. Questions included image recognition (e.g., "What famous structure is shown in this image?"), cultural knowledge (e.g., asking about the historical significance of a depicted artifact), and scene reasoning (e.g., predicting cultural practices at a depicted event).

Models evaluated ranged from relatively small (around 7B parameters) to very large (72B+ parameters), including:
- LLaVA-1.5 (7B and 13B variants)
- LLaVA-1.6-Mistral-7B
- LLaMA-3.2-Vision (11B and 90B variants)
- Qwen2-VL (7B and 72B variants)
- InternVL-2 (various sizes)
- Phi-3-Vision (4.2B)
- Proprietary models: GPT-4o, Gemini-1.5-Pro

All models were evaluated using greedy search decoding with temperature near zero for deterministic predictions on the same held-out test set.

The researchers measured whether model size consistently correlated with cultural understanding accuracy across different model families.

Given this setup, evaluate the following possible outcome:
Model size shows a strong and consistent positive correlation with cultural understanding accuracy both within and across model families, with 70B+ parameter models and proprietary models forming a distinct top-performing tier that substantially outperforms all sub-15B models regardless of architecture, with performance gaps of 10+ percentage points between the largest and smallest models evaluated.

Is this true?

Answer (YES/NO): NO